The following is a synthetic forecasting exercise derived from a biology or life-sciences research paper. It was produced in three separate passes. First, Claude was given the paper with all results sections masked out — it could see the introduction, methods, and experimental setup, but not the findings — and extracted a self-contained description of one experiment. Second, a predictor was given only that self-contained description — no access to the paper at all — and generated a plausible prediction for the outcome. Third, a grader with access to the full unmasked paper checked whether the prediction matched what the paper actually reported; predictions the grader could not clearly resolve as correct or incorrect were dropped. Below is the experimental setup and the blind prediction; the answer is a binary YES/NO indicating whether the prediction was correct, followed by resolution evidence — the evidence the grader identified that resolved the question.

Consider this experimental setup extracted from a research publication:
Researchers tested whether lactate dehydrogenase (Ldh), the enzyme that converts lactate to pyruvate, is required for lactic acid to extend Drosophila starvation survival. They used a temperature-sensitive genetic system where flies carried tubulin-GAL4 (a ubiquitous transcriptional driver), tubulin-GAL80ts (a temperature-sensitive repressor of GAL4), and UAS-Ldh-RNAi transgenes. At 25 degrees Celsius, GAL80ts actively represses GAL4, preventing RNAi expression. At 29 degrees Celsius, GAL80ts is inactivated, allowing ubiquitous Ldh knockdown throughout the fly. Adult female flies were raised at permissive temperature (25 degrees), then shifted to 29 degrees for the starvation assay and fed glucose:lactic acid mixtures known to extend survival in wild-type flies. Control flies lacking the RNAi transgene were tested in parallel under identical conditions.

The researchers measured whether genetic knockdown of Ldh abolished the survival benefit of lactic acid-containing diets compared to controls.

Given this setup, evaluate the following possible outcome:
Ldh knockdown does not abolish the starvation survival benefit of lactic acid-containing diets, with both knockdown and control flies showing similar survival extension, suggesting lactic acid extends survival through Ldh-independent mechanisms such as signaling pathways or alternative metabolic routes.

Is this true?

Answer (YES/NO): YES